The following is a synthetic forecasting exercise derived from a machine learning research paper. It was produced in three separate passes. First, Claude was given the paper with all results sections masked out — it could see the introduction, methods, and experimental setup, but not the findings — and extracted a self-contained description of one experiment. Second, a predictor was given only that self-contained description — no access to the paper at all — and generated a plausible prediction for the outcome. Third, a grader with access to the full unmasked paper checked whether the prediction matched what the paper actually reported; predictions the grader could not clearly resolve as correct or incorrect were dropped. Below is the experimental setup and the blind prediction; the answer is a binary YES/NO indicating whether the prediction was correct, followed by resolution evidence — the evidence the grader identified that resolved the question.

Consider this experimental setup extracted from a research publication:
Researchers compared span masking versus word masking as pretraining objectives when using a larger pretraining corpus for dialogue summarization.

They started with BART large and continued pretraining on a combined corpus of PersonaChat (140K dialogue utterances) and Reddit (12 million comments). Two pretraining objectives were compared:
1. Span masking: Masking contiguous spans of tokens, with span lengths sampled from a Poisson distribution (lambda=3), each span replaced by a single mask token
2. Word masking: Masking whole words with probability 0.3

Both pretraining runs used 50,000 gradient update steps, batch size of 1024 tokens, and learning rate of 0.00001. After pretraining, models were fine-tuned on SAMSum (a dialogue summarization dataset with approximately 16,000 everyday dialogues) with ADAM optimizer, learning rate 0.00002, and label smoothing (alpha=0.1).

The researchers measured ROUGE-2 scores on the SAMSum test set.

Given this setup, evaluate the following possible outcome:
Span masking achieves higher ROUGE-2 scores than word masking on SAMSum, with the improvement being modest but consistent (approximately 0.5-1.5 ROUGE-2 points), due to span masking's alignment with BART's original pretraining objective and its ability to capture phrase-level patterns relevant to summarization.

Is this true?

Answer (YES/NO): NO